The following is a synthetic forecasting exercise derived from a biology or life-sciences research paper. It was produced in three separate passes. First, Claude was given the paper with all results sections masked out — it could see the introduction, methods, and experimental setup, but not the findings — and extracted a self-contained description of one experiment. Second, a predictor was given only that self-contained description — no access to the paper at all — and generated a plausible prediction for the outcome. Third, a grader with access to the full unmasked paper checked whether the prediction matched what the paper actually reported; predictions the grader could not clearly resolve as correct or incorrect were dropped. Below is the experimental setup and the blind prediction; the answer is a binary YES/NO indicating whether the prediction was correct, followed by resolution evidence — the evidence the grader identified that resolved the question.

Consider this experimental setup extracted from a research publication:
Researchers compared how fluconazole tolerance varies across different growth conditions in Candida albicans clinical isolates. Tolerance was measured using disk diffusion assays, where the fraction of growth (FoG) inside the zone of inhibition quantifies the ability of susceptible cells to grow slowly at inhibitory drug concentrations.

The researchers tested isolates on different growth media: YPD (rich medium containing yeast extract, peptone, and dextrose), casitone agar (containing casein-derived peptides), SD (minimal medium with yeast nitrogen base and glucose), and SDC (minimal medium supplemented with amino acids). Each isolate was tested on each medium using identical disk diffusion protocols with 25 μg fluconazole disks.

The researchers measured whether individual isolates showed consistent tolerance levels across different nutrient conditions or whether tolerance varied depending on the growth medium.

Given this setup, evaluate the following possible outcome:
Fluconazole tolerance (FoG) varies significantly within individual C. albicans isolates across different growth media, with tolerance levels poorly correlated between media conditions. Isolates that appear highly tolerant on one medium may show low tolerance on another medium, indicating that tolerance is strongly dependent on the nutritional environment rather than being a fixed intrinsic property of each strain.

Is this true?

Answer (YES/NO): YES